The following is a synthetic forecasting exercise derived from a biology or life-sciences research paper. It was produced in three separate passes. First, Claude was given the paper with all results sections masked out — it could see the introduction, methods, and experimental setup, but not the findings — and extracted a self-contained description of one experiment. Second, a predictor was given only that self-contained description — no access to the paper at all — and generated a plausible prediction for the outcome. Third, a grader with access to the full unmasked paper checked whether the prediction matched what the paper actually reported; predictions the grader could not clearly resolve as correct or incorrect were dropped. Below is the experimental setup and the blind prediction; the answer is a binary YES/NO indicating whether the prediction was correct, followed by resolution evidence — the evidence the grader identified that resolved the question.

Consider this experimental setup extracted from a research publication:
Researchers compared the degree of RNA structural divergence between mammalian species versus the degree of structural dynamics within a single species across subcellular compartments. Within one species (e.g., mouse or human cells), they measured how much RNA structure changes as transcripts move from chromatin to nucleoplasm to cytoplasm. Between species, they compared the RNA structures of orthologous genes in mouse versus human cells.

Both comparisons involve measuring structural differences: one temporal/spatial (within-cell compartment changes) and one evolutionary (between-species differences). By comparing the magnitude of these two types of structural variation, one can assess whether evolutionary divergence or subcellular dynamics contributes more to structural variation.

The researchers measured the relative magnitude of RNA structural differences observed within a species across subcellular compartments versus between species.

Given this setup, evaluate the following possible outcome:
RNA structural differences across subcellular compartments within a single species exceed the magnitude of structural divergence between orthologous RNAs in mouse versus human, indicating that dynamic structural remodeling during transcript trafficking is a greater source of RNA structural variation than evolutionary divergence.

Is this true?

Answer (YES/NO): NO